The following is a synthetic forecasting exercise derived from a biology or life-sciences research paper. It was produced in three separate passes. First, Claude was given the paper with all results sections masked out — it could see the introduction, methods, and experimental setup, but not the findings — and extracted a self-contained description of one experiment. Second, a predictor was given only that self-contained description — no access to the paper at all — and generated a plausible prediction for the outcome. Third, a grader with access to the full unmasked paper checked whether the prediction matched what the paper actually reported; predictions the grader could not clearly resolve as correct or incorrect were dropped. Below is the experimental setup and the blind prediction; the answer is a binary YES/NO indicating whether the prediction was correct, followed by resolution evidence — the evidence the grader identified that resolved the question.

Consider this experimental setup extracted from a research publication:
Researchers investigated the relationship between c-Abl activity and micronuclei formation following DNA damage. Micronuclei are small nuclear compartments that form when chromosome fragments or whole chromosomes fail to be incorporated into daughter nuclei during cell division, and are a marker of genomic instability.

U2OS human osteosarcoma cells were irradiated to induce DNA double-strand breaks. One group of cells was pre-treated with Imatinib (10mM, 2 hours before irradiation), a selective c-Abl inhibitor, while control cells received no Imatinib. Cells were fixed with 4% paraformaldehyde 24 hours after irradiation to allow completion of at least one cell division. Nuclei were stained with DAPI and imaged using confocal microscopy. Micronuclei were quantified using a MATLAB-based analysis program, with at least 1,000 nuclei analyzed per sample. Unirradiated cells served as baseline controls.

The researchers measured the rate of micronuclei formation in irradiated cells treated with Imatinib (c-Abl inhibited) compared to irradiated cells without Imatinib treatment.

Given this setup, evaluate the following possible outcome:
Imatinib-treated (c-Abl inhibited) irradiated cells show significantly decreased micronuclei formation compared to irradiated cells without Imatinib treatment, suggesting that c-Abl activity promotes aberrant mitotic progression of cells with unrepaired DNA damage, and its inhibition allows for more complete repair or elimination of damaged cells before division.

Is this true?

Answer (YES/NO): YES